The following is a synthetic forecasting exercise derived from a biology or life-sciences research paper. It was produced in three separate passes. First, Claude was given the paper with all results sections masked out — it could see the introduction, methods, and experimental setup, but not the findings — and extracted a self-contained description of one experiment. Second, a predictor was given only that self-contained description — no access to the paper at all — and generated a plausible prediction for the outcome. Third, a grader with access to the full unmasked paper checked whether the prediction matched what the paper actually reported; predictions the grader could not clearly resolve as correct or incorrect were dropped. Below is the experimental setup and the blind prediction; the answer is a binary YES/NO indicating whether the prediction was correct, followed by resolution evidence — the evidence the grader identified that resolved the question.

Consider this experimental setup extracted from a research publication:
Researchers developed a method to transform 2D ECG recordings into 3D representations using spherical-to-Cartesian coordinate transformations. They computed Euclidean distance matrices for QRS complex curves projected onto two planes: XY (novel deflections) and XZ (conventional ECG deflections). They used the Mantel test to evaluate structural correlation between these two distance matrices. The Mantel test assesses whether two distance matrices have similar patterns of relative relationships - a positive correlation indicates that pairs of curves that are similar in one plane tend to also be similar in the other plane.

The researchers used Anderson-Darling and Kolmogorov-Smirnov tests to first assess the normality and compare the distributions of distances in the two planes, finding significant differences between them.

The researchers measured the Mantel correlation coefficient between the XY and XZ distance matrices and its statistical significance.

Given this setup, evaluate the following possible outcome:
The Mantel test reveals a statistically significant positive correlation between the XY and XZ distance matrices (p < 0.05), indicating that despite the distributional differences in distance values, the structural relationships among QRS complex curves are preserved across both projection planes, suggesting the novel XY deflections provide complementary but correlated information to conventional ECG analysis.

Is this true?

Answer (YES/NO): YES